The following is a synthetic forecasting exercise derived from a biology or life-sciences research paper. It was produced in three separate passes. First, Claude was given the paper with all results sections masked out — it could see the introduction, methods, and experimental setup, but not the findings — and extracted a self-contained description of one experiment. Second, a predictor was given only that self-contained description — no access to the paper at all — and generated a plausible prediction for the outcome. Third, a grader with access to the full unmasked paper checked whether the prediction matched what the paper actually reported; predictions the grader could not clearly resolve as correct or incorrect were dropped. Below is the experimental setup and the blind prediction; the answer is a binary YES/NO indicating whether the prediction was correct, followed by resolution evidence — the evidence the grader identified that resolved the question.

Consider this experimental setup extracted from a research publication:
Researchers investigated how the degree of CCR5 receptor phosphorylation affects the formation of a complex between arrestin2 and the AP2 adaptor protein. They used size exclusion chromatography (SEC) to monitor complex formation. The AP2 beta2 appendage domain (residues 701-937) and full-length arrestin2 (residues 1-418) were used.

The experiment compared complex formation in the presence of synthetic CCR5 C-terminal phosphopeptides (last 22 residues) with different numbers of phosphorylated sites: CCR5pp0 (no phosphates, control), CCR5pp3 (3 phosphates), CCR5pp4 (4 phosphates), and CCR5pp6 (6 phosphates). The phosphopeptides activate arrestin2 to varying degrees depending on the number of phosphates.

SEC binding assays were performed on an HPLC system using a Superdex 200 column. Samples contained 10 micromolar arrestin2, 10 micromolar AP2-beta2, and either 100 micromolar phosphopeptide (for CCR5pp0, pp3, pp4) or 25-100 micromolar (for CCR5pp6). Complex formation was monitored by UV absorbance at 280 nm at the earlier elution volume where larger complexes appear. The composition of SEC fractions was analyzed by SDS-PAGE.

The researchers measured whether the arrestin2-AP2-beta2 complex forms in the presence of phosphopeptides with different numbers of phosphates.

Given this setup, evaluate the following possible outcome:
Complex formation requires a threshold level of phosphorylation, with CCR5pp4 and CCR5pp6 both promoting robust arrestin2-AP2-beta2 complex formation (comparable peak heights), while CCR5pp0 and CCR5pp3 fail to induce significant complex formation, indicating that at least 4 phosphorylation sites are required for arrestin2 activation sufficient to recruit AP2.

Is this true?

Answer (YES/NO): NO